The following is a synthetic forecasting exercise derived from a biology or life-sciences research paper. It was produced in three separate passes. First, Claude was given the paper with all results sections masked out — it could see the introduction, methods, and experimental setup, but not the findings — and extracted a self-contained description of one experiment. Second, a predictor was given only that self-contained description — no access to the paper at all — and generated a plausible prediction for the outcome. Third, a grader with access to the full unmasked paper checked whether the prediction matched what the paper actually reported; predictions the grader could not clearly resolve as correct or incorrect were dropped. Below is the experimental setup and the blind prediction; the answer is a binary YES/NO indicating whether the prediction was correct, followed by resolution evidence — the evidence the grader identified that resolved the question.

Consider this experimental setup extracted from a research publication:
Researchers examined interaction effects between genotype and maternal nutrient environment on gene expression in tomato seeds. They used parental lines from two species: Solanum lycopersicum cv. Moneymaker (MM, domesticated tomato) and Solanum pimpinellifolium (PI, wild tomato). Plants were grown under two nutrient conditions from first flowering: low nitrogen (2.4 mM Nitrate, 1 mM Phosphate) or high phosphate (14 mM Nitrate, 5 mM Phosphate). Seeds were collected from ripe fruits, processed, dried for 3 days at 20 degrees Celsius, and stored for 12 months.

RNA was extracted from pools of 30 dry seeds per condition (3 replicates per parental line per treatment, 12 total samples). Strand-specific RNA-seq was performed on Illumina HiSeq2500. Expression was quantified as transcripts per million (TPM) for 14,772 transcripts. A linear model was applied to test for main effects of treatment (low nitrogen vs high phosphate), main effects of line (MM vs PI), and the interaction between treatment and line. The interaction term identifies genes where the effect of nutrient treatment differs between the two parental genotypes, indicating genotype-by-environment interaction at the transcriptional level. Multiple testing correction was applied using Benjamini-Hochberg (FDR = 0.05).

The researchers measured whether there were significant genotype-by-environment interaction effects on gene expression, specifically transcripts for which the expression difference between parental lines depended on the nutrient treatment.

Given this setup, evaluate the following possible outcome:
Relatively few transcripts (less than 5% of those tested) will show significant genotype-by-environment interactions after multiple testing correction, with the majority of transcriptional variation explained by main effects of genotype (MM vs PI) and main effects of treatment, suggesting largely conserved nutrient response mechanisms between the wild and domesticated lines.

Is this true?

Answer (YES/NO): YES